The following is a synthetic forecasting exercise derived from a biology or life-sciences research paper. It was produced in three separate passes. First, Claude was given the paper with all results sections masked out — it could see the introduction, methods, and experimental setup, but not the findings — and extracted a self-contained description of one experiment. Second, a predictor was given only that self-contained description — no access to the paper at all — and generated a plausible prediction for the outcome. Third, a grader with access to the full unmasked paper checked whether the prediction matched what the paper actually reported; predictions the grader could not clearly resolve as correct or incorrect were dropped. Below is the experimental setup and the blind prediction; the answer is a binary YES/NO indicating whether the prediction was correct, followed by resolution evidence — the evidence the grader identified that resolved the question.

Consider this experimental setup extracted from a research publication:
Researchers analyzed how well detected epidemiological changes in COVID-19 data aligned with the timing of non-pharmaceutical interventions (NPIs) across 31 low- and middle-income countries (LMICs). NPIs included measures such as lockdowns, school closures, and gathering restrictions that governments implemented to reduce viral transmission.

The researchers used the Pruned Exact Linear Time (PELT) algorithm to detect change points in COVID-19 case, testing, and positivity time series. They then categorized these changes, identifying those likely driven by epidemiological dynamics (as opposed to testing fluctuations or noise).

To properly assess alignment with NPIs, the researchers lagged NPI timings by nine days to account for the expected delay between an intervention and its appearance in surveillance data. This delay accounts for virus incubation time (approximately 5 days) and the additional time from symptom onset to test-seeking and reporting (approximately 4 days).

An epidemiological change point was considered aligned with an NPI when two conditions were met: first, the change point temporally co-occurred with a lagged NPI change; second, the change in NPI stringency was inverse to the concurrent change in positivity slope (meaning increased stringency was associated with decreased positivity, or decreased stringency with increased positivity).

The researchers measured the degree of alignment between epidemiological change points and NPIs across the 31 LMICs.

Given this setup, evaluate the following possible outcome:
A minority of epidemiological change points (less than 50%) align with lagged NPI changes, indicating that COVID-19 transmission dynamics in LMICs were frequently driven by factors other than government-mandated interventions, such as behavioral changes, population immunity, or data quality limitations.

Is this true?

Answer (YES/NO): YES